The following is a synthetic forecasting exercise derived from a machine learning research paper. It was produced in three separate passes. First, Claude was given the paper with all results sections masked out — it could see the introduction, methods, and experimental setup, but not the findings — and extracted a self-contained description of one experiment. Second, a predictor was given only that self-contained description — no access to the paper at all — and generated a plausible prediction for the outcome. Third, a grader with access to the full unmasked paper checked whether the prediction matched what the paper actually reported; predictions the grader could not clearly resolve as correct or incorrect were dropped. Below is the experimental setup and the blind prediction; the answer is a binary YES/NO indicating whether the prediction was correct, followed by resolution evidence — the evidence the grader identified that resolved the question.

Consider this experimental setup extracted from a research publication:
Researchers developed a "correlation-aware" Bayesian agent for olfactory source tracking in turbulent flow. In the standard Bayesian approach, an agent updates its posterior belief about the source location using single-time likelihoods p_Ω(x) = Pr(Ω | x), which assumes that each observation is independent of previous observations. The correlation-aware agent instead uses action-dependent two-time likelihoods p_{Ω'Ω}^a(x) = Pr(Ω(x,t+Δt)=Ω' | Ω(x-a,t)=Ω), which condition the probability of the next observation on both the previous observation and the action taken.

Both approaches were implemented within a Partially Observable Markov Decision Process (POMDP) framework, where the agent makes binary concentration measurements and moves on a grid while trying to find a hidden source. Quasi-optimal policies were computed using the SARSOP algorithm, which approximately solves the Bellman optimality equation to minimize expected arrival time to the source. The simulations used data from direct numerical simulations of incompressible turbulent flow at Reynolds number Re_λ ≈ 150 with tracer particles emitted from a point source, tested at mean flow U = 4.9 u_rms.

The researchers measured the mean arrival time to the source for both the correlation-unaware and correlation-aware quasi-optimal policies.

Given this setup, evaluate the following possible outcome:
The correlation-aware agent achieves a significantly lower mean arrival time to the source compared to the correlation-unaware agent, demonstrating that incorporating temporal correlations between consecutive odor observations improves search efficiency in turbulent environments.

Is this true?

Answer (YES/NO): NO